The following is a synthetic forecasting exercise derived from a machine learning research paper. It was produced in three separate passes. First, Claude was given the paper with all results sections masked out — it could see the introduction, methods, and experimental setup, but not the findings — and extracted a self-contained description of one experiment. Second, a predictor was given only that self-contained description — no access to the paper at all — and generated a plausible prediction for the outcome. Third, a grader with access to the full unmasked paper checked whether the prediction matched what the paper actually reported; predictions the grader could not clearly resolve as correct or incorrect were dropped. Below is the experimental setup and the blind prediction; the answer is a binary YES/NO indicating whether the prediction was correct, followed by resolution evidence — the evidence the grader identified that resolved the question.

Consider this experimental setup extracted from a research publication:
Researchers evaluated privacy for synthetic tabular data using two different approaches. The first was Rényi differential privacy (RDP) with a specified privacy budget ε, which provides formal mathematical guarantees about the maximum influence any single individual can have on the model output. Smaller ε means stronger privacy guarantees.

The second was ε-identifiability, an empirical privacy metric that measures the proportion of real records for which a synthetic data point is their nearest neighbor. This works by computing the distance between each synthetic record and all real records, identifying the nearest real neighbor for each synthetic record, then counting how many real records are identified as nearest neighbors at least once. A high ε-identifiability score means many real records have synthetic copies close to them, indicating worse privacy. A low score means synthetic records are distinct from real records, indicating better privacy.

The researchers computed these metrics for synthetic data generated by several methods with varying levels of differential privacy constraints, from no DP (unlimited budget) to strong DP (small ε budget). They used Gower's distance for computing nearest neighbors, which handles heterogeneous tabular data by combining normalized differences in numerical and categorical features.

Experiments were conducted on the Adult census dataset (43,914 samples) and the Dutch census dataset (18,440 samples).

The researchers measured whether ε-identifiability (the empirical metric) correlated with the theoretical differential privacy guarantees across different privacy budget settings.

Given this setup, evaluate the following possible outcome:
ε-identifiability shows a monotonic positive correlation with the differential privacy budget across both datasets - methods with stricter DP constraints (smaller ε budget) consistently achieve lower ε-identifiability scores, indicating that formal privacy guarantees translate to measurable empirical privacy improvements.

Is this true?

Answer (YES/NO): NO